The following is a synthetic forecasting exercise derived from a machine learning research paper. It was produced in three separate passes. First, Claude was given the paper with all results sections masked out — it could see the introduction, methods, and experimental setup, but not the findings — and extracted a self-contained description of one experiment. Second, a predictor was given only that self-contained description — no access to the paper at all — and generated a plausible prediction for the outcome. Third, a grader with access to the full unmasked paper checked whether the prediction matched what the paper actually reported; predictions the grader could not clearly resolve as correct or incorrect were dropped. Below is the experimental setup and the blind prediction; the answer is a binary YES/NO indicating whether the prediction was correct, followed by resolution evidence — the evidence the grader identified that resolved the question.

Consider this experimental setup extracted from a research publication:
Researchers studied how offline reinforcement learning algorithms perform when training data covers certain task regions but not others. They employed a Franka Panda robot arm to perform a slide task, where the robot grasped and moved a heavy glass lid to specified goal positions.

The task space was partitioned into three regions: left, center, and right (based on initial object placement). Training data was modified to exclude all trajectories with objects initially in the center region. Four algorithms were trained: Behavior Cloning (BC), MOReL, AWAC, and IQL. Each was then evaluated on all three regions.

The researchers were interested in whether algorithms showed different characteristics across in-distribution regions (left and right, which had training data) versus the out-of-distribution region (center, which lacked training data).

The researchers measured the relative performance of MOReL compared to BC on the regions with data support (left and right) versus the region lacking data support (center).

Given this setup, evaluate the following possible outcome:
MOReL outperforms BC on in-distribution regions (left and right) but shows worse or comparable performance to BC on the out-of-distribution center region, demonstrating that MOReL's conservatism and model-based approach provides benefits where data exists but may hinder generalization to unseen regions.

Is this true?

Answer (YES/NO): NO